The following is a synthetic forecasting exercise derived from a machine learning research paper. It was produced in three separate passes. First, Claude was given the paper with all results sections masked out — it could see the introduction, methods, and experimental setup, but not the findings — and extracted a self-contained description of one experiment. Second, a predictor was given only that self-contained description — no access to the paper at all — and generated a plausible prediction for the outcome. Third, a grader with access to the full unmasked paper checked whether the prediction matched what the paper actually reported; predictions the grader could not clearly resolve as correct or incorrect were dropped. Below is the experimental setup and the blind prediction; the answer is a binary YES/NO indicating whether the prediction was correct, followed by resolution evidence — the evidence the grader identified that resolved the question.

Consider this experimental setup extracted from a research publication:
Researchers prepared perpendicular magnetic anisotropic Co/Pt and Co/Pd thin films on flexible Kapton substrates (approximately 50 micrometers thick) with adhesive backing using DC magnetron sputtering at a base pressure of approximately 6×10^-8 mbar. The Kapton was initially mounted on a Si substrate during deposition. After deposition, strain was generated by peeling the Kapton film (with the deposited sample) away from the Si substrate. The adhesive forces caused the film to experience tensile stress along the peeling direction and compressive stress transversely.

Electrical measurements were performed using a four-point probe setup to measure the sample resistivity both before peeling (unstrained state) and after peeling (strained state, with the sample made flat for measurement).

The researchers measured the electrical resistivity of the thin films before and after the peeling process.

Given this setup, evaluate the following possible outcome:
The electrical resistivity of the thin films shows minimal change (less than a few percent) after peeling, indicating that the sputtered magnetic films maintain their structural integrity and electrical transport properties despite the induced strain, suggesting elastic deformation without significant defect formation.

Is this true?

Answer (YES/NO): NO